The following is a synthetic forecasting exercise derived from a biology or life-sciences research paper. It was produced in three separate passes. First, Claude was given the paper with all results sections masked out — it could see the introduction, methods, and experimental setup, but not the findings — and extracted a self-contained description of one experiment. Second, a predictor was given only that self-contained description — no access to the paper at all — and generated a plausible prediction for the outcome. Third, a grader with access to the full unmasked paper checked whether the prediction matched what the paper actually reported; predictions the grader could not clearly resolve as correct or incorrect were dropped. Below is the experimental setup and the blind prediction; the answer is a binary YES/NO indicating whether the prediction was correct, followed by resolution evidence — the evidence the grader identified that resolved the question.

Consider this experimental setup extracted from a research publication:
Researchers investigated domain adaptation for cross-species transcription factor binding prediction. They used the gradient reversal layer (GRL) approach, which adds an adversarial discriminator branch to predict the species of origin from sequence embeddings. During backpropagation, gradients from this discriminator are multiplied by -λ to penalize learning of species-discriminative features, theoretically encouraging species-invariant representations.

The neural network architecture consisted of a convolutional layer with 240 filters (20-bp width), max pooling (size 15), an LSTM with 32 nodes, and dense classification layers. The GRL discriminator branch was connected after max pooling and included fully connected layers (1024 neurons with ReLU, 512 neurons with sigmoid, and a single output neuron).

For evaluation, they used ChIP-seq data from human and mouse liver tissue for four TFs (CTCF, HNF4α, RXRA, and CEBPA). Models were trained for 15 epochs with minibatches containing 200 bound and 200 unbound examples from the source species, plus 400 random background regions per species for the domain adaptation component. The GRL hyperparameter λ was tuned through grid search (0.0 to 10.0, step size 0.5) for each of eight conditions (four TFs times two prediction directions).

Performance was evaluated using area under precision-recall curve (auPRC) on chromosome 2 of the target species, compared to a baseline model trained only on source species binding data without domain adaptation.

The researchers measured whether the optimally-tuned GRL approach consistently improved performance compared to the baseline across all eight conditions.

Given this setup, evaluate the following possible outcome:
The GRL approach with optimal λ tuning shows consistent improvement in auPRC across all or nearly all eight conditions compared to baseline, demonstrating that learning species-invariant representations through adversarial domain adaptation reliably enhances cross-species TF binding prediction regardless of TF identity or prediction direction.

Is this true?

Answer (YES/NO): NO